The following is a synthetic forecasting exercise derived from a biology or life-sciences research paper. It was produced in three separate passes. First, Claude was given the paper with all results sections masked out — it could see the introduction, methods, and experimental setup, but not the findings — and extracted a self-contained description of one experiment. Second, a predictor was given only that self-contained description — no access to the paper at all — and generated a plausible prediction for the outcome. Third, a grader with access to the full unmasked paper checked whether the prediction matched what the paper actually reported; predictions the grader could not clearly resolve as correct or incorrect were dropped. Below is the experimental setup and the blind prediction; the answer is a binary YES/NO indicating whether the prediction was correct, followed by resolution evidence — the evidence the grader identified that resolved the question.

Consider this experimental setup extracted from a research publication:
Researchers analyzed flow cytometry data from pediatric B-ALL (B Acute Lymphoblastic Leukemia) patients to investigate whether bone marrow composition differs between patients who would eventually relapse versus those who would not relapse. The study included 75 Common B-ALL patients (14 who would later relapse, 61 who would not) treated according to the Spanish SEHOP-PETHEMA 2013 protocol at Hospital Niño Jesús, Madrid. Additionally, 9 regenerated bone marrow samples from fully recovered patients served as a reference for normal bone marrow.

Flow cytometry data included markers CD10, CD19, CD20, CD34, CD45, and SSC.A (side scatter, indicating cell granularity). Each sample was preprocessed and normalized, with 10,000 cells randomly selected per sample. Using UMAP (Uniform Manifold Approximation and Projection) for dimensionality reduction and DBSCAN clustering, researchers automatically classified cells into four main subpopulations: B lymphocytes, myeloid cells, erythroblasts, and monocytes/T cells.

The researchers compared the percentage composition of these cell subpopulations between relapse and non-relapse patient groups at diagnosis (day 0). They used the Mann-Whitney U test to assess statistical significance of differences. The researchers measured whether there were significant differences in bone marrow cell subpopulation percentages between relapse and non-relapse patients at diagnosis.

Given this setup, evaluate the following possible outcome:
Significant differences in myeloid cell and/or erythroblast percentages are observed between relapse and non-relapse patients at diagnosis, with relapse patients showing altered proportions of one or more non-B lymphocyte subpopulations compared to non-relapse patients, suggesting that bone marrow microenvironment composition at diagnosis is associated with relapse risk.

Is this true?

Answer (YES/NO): NO